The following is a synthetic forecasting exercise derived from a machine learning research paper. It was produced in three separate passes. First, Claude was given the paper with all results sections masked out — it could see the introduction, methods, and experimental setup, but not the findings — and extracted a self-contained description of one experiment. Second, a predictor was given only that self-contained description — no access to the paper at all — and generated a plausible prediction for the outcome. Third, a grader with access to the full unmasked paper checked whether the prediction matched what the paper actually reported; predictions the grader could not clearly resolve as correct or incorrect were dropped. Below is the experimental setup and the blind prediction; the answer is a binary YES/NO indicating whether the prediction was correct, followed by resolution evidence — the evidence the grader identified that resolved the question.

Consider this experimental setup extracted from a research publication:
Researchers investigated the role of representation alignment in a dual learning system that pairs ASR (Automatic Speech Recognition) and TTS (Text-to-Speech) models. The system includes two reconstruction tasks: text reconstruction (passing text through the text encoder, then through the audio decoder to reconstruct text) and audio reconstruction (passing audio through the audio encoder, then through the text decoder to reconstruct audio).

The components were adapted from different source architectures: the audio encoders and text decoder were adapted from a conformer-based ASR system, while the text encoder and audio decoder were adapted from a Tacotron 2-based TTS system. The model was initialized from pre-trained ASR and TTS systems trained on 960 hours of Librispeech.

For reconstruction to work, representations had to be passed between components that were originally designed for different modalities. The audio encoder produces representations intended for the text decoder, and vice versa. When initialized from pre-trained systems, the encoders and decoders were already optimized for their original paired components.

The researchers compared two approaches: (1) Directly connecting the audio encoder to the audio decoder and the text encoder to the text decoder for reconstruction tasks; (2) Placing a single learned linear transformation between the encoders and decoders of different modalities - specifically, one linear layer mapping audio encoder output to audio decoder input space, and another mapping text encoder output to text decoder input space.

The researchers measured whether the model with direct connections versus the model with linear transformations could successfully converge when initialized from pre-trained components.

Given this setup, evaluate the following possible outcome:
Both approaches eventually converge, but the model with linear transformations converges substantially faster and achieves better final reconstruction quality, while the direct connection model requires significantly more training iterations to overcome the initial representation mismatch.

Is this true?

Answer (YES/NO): NO